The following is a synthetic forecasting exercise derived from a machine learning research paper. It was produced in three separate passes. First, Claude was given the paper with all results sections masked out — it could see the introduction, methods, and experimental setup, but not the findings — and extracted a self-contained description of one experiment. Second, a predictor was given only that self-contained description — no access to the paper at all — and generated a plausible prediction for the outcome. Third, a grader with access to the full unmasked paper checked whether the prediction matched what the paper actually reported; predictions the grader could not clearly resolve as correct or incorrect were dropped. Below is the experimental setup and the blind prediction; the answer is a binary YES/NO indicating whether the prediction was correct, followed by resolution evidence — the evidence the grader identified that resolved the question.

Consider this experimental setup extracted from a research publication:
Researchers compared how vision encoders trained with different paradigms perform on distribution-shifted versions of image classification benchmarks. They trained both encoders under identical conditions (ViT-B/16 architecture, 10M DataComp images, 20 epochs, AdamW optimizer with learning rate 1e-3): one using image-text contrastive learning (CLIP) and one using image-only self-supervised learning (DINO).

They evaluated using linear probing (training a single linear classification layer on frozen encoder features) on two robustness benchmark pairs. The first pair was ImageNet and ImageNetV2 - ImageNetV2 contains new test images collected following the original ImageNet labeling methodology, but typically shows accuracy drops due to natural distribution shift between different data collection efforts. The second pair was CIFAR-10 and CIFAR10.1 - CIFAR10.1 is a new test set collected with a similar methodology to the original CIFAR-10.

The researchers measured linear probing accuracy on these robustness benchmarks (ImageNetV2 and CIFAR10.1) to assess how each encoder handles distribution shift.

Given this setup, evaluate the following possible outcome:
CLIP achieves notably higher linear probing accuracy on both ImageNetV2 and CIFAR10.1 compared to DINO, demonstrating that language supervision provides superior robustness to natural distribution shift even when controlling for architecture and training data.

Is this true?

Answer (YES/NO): NO